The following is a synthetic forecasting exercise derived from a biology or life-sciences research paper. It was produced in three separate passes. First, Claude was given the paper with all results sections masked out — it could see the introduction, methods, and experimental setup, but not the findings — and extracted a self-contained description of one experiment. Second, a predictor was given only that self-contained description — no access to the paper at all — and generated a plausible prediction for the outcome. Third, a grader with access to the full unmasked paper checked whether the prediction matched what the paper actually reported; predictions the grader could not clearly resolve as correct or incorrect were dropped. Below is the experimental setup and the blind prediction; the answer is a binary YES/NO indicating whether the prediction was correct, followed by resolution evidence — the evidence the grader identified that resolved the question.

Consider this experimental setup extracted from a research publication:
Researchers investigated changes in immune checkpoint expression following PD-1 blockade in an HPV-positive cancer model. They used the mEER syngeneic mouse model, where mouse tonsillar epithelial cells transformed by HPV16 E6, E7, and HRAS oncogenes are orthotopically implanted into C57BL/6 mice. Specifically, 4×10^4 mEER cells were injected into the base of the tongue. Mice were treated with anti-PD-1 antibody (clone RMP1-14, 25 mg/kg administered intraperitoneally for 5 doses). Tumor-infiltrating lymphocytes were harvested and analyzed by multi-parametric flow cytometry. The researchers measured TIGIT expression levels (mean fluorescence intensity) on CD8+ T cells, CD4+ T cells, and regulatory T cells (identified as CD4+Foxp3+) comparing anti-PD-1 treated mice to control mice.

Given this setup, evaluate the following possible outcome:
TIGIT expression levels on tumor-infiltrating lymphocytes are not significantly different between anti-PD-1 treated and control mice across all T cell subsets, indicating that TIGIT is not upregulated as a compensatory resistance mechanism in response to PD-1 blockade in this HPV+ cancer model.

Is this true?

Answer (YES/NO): NO